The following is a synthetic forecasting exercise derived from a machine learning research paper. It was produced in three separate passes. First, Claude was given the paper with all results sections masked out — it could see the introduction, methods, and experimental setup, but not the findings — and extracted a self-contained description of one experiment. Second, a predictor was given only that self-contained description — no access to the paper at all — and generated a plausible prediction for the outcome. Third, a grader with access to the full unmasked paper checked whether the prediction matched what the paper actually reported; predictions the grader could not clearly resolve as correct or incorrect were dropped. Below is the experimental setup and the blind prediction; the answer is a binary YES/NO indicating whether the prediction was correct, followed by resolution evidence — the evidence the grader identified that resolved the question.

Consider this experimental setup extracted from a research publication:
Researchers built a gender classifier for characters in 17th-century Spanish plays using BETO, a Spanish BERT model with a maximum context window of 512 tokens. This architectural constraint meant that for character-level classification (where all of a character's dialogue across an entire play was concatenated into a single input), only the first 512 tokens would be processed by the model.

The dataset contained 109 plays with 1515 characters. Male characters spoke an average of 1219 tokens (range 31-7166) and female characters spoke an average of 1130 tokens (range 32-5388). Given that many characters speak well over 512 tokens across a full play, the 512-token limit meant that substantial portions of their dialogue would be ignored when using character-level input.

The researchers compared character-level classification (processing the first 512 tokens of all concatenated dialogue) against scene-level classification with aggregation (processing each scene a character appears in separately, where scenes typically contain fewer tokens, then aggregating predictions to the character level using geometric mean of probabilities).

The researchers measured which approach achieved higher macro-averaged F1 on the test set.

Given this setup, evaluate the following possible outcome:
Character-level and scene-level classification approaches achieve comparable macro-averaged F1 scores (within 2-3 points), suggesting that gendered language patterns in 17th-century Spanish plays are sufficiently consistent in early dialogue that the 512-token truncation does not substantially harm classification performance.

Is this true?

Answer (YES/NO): YES